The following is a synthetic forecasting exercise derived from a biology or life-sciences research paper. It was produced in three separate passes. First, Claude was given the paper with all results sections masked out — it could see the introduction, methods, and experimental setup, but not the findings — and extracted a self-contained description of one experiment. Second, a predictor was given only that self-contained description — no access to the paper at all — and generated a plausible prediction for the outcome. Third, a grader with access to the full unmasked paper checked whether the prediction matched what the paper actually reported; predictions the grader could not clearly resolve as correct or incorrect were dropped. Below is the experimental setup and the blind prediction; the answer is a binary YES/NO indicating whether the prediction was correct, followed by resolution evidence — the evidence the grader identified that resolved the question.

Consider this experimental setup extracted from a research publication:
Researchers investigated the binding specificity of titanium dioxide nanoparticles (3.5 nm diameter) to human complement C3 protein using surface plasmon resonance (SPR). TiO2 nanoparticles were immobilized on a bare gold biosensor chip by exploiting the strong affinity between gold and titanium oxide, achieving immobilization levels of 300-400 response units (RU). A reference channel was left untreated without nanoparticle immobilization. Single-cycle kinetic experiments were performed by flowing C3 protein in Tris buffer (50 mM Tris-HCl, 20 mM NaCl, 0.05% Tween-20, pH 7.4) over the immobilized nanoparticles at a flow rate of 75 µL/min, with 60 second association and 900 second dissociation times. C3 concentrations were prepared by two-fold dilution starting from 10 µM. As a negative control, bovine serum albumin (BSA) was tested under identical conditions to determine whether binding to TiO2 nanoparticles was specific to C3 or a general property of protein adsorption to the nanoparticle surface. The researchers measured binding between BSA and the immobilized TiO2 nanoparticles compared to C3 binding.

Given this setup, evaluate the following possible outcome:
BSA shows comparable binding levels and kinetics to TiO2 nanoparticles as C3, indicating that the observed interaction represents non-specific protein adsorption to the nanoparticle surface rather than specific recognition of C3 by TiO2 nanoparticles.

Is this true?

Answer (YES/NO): NO